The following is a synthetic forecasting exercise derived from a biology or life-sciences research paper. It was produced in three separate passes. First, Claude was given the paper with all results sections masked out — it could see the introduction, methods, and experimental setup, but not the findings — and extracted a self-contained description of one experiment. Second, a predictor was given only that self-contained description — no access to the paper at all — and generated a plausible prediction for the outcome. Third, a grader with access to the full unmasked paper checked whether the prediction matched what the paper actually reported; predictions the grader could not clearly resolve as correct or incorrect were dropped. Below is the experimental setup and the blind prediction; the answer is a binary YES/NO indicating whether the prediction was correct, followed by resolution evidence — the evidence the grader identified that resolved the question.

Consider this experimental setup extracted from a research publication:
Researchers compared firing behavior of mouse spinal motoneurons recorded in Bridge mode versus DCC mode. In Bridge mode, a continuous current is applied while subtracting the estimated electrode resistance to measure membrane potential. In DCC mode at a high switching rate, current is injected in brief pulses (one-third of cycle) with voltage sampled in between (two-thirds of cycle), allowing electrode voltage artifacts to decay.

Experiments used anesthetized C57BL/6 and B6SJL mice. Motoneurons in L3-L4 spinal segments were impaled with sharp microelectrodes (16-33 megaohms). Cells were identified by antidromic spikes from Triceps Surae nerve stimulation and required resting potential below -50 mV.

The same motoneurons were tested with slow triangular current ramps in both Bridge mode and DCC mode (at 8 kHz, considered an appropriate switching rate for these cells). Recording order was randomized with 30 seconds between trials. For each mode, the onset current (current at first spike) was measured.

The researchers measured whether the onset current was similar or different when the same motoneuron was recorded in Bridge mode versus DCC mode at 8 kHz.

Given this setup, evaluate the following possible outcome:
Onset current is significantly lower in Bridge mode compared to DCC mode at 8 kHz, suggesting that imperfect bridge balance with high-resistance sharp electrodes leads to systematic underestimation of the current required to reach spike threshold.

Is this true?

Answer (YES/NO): NO